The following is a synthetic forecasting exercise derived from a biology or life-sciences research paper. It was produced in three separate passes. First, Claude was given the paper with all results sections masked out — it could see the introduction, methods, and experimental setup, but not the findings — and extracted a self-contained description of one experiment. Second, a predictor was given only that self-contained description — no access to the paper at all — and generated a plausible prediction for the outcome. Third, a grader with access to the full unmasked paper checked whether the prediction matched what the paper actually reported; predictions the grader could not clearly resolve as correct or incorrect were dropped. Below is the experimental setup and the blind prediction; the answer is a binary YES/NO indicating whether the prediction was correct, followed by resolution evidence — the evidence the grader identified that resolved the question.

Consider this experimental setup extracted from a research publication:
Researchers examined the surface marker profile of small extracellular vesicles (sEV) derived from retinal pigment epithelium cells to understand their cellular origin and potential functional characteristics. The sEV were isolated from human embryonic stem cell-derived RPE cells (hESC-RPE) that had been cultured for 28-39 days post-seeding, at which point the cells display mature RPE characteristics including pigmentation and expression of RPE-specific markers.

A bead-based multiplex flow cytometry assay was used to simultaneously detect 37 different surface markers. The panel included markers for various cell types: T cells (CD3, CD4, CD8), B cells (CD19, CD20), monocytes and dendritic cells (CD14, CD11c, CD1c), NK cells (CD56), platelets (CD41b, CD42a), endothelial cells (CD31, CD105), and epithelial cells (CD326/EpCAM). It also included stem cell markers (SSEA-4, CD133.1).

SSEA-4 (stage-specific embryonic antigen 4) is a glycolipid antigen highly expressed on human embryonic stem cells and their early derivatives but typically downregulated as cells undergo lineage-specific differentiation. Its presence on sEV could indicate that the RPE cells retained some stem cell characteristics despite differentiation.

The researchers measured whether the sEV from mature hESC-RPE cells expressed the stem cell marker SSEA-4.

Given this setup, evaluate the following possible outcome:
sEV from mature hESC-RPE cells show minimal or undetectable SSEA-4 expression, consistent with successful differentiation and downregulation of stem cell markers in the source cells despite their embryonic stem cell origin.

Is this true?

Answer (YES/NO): NO